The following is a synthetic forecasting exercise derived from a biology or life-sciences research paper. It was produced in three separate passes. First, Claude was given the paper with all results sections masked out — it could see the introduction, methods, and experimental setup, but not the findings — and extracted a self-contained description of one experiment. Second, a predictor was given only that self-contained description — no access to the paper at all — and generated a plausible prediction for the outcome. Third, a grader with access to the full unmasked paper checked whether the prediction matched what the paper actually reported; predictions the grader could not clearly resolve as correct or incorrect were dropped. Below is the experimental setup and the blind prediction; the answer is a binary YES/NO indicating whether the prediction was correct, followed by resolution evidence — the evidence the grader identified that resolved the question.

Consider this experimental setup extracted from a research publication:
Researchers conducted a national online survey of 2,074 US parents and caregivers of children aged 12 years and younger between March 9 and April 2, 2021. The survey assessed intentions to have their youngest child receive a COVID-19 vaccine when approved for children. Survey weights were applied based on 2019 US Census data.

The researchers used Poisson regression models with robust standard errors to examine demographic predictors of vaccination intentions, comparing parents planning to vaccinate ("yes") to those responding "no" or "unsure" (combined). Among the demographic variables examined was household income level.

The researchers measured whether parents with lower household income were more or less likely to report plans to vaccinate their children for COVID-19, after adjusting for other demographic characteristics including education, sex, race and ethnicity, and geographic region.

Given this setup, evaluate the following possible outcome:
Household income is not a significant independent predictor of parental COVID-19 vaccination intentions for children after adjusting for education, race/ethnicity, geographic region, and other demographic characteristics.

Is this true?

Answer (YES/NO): NO